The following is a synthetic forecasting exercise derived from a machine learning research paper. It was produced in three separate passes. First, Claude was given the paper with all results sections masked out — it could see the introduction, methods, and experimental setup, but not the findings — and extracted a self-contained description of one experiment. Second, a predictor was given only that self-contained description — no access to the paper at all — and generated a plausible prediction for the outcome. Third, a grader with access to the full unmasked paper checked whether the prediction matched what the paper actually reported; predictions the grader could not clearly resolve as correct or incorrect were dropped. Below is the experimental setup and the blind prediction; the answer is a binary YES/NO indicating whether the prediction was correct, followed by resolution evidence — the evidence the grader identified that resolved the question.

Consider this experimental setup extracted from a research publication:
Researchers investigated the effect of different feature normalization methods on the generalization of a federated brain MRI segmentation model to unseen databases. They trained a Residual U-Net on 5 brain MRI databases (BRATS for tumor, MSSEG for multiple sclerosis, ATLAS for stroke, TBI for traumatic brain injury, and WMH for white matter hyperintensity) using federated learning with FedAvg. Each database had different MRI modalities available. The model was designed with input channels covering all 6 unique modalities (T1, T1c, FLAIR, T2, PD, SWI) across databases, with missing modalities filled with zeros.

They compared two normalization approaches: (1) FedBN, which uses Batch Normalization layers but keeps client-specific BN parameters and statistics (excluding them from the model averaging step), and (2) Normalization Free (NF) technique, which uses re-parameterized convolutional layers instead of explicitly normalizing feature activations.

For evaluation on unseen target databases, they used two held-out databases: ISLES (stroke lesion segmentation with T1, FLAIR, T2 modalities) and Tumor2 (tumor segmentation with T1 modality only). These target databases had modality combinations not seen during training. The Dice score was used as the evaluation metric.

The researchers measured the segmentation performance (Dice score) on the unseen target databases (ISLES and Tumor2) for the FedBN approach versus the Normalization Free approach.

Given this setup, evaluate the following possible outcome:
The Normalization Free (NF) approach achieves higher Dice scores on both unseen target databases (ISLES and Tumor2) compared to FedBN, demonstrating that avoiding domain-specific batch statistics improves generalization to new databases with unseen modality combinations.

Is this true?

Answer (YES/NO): YES